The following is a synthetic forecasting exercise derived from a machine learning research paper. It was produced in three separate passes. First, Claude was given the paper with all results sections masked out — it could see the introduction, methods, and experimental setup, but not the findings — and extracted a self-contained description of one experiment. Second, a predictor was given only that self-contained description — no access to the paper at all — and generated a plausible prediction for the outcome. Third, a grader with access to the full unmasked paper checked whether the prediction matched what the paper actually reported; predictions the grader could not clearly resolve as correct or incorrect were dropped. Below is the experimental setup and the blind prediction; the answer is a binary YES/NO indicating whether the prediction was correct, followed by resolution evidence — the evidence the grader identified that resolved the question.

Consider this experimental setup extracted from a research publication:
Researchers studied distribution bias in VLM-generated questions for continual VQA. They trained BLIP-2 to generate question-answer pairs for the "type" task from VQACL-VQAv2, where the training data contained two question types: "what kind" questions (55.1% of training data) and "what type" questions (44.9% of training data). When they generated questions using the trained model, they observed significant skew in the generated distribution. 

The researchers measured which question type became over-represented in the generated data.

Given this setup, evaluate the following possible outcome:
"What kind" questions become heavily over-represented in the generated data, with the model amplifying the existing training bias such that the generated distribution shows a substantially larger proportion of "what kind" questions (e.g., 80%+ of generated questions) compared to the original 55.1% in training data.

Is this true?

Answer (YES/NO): YES